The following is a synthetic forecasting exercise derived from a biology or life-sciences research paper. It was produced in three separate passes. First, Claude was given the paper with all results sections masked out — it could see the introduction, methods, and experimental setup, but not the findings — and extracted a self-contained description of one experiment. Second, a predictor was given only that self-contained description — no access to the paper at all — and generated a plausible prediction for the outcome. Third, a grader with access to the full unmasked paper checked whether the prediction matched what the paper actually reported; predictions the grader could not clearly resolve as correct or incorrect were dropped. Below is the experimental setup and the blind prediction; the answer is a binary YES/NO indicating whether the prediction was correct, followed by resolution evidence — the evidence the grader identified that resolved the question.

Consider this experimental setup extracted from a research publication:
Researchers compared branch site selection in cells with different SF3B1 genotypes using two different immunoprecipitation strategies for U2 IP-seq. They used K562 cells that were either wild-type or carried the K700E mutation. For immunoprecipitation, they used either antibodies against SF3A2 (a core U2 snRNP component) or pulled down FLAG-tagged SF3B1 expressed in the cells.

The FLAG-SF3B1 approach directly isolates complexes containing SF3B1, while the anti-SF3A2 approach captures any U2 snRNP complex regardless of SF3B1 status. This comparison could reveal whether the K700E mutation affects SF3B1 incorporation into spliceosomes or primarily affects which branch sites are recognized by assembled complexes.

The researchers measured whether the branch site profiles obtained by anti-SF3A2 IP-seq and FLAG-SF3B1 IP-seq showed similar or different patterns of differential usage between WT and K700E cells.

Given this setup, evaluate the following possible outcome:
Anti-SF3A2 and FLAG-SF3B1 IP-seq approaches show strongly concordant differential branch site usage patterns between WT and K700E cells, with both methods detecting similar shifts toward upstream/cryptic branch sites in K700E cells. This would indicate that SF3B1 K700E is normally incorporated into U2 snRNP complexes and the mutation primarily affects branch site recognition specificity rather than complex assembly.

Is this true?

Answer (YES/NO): YES